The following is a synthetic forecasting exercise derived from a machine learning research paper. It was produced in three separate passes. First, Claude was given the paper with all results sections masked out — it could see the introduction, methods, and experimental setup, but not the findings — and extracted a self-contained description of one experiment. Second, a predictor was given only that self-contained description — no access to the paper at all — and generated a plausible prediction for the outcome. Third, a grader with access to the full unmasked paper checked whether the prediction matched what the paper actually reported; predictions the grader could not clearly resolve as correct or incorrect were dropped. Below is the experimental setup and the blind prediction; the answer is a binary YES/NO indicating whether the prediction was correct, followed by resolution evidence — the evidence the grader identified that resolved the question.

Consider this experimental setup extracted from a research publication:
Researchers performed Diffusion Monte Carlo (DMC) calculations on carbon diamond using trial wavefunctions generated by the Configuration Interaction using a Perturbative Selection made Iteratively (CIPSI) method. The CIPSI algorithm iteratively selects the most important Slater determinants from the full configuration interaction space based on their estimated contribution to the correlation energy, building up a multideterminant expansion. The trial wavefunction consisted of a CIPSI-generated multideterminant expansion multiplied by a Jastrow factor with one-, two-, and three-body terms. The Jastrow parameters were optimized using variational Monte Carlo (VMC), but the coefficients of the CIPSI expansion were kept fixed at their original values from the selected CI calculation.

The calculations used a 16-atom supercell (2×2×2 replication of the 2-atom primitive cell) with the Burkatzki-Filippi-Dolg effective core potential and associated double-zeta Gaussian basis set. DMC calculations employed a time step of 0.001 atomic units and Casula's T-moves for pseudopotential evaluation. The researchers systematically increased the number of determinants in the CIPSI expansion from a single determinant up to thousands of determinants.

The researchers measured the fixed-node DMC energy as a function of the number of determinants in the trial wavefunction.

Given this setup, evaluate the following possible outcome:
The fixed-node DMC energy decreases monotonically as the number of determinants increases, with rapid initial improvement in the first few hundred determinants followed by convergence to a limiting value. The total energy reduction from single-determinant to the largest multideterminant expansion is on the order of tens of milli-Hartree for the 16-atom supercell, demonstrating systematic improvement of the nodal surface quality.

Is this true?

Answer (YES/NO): YES